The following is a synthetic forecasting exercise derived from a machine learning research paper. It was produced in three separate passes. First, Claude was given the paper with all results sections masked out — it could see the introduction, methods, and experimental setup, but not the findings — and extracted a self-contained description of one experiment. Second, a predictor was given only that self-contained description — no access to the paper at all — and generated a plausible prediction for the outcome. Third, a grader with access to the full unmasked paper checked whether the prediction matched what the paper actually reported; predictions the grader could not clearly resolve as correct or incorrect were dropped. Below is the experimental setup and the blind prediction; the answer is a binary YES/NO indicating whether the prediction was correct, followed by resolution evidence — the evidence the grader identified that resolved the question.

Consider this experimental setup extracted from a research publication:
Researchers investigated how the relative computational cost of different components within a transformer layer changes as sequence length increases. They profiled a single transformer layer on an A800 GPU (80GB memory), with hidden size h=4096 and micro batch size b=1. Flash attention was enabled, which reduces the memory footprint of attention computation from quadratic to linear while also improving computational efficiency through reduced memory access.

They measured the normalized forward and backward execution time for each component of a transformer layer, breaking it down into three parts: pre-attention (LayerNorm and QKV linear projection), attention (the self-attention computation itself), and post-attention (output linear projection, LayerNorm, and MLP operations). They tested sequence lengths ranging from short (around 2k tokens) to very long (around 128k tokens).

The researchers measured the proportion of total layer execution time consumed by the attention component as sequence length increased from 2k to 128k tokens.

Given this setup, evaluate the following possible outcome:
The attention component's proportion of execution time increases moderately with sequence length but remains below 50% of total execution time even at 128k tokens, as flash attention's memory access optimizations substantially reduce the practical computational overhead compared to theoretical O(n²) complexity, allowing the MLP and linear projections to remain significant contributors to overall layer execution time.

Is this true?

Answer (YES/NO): NO